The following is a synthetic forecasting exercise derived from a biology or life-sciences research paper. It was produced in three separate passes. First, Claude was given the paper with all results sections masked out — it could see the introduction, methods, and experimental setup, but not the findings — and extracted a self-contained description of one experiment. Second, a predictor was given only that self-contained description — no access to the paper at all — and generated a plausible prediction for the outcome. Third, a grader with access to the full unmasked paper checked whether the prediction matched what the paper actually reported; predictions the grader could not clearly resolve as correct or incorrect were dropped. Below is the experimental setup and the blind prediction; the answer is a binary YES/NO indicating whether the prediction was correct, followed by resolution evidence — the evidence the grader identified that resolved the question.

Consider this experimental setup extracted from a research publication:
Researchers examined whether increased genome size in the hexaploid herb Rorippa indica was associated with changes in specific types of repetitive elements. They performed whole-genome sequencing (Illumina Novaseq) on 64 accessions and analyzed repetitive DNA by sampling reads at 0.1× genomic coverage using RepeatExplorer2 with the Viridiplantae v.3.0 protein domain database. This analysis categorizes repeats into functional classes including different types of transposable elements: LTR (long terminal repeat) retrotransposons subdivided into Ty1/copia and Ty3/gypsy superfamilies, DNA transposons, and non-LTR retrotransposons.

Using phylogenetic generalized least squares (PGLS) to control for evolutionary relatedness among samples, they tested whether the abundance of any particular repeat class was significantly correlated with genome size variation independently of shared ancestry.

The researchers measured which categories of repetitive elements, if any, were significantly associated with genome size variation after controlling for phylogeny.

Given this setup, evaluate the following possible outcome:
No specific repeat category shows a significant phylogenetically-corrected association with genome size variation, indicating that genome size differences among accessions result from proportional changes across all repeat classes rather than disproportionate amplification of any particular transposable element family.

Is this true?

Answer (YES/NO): NO